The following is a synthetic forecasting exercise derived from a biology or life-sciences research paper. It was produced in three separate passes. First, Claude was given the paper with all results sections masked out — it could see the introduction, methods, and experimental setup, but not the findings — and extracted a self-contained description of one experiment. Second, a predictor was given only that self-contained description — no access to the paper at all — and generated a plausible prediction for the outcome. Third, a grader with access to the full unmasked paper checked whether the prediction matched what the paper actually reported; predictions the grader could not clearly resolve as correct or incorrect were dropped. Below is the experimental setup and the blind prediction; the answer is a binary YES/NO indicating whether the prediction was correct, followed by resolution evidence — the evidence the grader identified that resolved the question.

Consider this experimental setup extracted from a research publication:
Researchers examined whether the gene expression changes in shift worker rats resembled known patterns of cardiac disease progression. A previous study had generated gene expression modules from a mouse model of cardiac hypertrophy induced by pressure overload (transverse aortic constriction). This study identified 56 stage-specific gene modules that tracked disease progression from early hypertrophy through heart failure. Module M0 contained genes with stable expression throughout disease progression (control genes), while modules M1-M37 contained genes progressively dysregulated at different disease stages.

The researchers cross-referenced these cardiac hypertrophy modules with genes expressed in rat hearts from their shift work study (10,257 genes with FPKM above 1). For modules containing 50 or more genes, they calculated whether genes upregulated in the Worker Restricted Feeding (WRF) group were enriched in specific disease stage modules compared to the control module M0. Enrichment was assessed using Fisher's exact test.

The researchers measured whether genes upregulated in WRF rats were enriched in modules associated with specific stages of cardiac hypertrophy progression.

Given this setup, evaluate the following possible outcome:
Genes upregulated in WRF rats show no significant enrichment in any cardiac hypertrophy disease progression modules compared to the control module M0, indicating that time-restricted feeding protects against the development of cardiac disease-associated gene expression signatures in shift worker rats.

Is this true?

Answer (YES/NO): NO